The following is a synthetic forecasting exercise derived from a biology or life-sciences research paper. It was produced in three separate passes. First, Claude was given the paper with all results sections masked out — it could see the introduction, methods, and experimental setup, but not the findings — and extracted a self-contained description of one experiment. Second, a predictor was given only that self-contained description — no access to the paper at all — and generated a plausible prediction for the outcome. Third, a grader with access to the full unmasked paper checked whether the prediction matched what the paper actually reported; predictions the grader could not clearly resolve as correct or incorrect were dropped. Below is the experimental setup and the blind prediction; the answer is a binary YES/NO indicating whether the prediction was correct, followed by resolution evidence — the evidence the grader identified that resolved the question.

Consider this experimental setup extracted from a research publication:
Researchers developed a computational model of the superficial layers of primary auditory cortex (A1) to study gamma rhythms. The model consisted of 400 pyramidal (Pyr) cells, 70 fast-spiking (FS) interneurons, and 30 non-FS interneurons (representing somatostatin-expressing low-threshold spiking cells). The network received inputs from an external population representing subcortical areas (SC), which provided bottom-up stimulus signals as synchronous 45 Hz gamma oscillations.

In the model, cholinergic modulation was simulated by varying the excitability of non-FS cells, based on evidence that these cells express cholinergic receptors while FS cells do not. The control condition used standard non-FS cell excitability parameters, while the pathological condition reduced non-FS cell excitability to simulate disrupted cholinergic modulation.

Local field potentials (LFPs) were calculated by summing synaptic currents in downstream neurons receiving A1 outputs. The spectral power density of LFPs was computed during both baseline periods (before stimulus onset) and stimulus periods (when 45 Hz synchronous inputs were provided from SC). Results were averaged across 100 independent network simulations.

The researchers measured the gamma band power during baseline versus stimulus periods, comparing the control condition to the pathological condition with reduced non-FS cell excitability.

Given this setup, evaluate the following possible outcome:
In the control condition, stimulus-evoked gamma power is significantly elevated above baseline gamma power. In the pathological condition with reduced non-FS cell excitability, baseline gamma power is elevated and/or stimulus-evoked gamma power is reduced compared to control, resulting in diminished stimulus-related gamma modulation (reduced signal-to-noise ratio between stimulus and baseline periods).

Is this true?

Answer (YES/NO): YES